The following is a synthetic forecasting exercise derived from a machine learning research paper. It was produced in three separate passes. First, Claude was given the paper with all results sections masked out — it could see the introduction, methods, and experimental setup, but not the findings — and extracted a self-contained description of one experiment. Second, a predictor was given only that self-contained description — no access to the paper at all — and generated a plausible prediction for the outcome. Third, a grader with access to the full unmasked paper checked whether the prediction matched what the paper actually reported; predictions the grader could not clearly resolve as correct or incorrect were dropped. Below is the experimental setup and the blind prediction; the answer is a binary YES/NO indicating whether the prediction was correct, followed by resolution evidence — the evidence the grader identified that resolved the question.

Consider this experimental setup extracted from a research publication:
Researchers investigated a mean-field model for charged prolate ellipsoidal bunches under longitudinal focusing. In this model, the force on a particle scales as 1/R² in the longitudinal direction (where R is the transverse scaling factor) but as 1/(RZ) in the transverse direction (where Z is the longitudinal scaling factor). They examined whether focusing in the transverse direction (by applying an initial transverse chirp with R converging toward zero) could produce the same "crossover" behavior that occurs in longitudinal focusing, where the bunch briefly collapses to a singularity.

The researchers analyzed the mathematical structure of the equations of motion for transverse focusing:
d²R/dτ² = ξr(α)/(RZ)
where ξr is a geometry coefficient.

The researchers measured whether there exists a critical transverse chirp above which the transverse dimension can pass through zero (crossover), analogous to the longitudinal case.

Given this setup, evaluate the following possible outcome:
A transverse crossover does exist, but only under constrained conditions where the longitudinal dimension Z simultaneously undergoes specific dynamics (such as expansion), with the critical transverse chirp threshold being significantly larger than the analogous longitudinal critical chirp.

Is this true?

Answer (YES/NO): NO